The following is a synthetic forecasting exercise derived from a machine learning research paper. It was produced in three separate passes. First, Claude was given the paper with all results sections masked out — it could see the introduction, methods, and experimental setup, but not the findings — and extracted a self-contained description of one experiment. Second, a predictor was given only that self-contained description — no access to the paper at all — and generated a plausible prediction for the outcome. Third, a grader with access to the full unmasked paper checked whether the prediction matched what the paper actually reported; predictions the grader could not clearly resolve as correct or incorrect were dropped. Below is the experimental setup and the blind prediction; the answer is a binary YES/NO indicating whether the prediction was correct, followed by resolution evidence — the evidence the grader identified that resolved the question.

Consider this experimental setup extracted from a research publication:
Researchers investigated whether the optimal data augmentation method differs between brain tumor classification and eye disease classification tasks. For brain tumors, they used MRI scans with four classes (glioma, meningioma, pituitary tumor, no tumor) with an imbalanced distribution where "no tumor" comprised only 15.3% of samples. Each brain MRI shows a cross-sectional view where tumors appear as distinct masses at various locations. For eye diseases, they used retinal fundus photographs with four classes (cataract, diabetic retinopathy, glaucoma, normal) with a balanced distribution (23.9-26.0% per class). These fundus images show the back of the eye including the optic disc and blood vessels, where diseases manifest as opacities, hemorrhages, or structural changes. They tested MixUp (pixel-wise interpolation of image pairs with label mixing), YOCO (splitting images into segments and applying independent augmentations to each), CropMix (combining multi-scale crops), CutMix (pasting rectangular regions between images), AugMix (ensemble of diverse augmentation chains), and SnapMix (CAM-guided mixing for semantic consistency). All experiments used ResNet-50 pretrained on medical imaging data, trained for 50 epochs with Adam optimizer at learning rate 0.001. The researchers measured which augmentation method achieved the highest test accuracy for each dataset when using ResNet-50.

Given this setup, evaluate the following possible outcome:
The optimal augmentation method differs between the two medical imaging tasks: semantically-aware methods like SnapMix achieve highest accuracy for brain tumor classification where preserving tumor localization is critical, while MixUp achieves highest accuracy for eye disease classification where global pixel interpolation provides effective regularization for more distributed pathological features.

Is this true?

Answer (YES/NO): NO